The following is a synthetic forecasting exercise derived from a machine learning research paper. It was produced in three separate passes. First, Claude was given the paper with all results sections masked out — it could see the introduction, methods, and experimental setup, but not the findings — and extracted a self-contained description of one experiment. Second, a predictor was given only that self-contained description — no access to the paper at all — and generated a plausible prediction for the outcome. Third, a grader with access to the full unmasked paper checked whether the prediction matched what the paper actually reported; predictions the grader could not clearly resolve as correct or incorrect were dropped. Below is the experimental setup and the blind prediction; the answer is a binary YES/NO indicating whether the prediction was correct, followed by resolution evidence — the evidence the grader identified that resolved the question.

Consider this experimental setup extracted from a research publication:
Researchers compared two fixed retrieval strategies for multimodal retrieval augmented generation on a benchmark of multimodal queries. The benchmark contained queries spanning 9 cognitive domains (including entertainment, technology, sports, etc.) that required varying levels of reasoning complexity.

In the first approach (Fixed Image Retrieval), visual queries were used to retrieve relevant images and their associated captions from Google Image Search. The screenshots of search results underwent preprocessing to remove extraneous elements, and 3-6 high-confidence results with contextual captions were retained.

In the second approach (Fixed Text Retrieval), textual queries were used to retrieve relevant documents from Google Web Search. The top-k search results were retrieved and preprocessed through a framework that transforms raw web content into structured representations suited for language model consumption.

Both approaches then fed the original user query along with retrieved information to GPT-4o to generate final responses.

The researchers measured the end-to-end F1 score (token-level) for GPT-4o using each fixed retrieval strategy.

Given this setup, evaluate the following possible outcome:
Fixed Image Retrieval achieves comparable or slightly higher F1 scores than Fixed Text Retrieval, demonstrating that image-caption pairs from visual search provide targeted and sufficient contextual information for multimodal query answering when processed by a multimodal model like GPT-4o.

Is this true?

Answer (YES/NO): YES